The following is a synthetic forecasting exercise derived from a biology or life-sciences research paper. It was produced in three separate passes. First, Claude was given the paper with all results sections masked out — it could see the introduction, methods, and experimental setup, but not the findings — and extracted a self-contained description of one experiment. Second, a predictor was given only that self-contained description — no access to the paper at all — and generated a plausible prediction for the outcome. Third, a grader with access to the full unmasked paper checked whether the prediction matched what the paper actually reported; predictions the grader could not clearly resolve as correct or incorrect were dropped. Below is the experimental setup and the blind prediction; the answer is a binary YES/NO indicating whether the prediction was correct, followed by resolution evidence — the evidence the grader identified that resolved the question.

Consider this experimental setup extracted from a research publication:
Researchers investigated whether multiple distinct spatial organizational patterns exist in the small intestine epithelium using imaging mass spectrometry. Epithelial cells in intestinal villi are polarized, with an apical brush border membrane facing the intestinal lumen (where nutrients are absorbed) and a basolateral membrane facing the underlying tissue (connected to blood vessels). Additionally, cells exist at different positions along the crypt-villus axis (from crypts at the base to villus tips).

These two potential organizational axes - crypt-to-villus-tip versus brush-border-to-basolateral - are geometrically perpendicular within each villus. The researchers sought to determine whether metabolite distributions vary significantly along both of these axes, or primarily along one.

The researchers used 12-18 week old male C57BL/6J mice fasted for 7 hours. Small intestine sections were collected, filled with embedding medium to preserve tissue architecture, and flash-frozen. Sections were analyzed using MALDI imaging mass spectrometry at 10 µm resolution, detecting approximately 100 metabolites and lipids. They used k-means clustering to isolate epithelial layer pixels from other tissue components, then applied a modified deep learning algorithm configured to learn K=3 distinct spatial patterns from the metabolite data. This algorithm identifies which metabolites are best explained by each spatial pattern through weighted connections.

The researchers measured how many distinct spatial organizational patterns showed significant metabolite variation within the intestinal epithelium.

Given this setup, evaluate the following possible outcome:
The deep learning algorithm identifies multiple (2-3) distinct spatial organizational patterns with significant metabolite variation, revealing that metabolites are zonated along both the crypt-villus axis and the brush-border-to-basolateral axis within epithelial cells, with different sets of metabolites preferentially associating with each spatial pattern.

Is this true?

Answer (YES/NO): NO